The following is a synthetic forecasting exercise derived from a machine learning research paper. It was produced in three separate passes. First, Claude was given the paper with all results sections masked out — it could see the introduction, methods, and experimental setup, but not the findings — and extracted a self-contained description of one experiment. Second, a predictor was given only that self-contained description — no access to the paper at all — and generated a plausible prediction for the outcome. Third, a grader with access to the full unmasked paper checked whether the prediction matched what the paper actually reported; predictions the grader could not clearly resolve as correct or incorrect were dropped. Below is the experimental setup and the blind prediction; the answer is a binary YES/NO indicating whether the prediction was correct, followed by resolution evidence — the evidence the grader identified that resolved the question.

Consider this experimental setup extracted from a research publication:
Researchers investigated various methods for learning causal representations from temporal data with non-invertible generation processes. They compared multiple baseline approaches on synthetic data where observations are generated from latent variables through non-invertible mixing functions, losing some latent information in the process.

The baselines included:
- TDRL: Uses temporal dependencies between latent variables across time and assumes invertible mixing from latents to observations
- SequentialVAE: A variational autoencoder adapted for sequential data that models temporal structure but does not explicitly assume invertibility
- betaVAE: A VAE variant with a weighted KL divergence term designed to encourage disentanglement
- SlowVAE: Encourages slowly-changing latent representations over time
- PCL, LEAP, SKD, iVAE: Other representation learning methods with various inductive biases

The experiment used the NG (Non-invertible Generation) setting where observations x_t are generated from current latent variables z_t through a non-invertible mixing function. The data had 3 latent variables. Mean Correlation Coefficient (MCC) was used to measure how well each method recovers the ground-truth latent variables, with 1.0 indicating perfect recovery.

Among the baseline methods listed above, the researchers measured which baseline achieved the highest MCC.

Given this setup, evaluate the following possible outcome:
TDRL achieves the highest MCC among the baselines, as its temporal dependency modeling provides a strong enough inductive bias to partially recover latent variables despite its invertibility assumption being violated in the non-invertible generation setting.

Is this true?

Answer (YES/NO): NO